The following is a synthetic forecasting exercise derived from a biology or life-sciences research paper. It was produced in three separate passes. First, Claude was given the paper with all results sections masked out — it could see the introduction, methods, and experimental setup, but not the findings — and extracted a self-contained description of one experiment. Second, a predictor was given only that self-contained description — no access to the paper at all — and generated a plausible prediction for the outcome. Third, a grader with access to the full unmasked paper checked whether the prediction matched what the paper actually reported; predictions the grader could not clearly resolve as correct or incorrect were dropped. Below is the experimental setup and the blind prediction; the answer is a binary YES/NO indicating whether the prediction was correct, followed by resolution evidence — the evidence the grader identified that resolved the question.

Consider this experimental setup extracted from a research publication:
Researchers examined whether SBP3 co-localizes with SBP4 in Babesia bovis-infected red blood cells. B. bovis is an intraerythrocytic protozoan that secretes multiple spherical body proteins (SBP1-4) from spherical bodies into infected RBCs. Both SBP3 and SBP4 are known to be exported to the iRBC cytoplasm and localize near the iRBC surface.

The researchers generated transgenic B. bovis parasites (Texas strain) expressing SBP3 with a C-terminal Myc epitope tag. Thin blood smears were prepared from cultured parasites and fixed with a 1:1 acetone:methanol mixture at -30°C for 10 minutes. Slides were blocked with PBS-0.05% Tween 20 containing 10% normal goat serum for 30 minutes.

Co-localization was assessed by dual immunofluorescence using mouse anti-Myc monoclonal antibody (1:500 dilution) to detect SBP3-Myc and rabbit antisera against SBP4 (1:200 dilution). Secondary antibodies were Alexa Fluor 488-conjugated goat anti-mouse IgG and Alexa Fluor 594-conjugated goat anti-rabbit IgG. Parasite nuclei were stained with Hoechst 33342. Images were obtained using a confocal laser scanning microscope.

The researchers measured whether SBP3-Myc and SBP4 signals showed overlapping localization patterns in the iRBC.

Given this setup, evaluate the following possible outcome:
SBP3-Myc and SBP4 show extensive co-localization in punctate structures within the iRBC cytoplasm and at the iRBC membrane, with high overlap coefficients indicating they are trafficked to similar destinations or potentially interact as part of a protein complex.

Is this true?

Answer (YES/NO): NO